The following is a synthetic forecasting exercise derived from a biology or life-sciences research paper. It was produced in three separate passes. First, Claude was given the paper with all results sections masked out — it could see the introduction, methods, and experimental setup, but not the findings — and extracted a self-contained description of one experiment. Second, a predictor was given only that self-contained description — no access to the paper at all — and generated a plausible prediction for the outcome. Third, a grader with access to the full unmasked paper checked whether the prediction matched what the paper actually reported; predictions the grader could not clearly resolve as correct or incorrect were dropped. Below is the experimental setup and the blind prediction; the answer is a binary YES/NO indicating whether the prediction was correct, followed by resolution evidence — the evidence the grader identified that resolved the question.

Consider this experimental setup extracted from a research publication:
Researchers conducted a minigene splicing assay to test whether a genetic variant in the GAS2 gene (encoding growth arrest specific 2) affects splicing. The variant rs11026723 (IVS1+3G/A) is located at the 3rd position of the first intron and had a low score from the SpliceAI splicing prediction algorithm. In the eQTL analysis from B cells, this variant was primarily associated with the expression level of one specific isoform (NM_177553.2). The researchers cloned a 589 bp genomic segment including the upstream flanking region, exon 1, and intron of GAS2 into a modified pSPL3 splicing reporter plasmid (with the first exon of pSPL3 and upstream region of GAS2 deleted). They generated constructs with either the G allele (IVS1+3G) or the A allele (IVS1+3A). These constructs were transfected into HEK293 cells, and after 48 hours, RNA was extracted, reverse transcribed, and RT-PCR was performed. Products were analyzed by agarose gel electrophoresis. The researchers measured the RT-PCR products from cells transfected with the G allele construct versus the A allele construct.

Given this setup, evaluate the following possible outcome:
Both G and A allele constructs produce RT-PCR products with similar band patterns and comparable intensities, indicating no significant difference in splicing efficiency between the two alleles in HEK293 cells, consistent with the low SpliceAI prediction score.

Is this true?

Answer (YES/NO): NO